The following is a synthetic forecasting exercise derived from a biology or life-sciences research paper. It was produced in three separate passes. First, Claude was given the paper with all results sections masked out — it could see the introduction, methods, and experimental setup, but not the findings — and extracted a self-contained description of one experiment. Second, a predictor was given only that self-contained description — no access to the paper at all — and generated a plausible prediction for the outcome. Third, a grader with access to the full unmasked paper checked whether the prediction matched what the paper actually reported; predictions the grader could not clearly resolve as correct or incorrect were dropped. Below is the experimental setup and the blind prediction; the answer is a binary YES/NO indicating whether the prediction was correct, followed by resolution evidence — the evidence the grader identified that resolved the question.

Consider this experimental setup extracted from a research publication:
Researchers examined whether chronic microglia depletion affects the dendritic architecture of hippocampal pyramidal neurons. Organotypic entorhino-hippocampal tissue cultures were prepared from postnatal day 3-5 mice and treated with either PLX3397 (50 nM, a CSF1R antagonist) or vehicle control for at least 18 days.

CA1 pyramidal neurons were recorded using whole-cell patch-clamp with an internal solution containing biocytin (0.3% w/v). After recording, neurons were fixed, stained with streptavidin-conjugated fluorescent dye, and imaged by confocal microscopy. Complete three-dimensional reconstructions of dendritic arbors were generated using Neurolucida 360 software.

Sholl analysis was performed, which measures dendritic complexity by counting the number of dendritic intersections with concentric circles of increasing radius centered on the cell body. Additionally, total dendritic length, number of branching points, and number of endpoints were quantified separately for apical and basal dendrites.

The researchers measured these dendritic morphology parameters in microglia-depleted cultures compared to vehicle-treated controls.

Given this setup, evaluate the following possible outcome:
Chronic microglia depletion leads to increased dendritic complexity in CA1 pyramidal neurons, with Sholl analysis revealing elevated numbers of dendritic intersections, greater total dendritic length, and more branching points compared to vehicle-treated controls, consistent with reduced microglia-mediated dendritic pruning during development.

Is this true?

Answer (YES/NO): NO